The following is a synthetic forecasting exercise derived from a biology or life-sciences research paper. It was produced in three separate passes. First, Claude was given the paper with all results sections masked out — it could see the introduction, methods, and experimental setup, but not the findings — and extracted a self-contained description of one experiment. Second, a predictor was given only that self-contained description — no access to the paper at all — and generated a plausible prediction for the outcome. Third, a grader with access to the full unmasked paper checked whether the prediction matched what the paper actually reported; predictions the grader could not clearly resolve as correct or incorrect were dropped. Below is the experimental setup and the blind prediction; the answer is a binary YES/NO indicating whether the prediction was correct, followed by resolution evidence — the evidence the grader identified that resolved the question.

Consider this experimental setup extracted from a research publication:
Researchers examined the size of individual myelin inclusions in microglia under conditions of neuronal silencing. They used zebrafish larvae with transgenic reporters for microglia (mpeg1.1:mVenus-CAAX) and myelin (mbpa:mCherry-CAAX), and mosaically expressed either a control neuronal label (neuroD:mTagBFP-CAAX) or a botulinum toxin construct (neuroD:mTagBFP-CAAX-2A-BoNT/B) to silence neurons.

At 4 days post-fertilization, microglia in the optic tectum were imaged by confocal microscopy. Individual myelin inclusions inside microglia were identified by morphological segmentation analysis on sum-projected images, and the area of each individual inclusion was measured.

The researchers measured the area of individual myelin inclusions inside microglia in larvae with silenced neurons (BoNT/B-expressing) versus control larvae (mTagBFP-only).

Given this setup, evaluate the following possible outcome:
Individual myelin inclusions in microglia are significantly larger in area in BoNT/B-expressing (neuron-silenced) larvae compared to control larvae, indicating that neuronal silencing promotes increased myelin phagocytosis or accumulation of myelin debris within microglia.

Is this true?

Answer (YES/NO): NO